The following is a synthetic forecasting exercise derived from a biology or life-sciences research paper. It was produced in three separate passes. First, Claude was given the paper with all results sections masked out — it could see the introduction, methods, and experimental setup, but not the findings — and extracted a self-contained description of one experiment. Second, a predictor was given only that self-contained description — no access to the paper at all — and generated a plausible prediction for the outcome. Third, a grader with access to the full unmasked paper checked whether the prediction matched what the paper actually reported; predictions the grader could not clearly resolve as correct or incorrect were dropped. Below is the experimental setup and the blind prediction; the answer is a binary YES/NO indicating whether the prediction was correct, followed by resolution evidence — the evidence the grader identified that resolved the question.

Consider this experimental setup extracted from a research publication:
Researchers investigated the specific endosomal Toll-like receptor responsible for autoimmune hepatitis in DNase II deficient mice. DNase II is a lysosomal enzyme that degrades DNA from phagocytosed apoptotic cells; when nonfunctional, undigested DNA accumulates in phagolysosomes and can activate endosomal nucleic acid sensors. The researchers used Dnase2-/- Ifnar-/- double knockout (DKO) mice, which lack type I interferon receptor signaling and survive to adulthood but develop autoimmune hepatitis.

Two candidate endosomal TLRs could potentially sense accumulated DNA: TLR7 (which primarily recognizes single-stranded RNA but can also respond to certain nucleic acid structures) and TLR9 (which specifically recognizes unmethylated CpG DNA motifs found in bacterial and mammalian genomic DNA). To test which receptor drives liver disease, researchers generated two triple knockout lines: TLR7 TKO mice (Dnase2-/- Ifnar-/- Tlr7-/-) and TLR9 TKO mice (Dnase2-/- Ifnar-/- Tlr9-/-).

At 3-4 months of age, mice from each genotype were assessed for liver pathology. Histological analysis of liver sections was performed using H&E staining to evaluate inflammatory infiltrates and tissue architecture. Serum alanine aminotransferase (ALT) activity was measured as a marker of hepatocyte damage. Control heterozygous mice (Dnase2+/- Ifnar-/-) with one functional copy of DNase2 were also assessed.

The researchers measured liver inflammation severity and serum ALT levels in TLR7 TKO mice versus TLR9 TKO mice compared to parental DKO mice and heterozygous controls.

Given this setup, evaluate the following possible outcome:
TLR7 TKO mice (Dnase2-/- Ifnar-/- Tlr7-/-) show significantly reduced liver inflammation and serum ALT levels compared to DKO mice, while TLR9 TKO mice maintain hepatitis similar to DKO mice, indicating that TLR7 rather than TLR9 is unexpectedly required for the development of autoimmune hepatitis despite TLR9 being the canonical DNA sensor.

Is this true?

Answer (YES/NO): NO